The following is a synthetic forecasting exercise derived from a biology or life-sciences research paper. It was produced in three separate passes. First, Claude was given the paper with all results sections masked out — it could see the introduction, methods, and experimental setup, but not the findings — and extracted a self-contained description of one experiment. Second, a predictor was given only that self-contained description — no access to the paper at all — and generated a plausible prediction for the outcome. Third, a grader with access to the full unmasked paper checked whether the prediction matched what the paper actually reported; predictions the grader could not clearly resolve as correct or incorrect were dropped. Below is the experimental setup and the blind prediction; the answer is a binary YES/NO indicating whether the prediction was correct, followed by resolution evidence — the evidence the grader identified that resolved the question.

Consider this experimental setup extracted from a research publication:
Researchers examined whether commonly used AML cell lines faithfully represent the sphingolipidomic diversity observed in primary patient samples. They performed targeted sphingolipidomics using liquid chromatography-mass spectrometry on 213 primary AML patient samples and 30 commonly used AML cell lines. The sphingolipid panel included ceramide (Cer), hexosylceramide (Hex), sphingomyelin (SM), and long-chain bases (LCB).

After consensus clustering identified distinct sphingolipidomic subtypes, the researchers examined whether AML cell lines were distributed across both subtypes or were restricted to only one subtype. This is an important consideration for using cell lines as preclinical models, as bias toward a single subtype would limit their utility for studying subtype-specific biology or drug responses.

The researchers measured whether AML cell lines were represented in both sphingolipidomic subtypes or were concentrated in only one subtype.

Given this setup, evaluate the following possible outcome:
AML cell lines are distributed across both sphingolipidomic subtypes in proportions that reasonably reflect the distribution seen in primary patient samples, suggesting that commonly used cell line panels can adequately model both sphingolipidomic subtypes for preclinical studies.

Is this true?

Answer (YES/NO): YES